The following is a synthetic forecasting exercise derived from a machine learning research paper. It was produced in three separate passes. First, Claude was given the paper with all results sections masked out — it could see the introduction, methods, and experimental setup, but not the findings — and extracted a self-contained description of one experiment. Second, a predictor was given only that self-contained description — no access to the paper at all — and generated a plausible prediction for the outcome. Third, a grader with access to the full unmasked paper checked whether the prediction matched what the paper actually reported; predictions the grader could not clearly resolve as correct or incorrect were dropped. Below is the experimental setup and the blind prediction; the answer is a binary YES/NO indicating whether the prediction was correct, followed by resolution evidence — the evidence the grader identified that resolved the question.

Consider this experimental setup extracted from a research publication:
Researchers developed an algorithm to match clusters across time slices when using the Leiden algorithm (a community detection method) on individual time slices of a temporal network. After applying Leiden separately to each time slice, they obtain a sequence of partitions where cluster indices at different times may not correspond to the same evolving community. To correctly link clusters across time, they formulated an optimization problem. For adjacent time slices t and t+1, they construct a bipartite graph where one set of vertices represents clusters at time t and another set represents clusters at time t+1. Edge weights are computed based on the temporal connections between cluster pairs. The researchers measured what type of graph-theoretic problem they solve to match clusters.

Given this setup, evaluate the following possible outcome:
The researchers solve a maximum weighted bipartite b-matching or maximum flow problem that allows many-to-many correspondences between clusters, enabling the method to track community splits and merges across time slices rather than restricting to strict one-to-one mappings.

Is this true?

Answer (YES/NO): NO